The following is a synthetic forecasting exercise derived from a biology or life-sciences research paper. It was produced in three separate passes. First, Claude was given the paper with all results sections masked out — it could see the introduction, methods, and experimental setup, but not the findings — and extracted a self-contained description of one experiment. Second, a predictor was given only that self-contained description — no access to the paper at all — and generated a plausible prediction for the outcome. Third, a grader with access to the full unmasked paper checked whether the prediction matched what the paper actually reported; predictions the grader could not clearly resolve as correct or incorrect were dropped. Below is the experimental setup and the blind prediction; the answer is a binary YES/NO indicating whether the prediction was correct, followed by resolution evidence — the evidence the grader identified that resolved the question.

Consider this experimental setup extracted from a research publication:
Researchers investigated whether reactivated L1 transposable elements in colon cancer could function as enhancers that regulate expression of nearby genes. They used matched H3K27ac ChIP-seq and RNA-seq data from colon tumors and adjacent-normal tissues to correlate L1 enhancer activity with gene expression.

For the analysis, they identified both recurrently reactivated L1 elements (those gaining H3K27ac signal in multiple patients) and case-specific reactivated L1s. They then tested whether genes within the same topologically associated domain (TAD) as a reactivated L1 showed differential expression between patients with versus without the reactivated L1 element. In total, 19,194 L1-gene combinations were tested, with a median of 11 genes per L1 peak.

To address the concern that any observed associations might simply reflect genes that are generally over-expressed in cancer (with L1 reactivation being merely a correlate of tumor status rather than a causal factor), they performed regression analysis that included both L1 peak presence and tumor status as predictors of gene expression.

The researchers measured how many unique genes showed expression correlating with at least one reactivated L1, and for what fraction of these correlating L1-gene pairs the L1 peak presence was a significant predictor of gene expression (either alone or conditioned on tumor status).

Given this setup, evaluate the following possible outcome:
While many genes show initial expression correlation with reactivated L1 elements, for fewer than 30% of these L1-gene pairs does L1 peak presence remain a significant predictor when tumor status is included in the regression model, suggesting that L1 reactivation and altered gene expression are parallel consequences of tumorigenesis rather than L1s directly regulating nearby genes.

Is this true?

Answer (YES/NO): NO